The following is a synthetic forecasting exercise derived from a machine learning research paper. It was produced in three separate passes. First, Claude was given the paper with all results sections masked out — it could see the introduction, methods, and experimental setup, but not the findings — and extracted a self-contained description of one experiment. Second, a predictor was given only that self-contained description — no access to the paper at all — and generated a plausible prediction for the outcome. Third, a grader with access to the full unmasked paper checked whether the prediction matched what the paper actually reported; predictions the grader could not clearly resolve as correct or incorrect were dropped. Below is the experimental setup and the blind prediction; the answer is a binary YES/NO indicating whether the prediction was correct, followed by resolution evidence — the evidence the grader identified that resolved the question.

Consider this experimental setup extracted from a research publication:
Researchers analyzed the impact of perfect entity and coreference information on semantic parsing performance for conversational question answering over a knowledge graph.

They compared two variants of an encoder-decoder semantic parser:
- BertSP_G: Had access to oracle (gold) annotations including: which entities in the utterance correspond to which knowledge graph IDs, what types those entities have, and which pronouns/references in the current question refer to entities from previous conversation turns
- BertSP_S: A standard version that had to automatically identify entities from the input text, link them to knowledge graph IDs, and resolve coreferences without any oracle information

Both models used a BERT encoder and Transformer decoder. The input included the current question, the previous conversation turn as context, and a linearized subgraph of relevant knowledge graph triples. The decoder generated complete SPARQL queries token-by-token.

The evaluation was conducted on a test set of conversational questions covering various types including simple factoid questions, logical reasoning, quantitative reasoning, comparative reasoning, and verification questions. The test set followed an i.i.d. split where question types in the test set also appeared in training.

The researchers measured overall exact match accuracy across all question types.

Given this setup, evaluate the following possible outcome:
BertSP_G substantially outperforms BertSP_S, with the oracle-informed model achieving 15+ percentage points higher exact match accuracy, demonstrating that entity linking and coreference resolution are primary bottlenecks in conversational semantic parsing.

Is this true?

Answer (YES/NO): NO